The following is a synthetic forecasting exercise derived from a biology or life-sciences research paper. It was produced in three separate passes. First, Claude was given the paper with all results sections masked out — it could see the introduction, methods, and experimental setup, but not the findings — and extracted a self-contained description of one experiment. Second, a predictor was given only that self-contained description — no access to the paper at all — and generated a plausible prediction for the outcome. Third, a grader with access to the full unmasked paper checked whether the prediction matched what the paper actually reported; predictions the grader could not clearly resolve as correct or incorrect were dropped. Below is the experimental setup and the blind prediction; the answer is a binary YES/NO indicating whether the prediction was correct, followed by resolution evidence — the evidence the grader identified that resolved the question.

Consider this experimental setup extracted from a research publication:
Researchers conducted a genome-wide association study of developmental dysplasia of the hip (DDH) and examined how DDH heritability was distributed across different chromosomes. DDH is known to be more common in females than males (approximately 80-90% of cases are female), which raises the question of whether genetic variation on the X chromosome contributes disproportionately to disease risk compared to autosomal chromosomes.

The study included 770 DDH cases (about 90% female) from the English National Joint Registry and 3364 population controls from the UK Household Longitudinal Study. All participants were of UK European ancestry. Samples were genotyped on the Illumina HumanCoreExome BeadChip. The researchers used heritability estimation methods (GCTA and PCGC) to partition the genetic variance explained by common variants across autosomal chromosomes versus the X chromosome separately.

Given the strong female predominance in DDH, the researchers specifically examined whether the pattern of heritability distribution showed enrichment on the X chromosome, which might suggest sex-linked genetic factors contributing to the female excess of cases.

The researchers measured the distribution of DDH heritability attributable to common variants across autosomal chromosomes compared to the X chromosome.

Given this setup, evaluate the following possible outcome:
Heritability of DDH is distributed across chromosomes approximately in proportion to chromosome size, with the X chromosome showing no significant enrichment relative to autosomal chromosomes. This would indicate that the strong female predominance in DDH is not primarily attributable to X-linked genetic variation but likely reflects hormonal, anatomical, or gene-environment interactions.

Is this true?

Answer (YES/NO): YES